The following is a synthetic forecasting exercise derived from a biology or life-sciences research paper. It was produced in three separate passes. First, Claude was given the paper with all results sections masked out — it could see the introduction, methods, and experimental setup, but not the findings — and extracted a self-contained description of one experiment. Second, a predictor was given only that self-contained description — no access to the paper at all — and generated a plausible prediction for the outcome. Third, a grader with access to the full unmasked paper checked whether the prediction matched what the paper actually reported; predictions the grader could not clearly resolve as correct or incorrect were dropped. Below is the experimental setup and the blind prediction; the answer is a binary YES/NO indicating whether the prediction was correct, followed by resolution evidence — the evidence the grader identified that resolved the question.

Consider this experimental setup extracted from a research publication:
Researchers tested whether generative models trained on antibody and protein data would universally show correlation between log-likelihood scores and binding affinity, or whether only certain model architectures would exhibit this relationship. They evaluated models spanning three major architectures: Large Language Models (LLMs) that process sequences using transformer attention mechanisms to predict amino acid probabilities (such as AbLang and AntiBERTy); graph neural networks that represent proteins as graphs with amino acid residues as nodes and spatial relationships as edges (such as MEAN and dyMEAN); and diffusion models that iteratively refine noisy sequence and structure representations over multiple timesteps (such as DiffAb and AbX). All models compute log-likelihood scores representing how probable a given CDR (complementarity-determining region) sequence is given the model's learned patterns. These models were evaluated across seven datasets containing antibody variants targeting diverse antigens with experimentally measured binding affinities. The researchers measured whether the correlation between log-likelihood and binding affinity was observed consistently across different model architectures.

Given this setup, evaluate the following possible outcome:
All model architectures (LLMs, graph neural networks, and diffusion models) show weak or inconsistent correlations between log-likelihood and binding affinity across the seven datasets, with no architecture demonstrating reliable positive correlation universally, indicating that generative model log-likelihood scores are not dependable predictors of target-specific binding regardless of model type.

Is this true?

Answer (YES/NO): NO